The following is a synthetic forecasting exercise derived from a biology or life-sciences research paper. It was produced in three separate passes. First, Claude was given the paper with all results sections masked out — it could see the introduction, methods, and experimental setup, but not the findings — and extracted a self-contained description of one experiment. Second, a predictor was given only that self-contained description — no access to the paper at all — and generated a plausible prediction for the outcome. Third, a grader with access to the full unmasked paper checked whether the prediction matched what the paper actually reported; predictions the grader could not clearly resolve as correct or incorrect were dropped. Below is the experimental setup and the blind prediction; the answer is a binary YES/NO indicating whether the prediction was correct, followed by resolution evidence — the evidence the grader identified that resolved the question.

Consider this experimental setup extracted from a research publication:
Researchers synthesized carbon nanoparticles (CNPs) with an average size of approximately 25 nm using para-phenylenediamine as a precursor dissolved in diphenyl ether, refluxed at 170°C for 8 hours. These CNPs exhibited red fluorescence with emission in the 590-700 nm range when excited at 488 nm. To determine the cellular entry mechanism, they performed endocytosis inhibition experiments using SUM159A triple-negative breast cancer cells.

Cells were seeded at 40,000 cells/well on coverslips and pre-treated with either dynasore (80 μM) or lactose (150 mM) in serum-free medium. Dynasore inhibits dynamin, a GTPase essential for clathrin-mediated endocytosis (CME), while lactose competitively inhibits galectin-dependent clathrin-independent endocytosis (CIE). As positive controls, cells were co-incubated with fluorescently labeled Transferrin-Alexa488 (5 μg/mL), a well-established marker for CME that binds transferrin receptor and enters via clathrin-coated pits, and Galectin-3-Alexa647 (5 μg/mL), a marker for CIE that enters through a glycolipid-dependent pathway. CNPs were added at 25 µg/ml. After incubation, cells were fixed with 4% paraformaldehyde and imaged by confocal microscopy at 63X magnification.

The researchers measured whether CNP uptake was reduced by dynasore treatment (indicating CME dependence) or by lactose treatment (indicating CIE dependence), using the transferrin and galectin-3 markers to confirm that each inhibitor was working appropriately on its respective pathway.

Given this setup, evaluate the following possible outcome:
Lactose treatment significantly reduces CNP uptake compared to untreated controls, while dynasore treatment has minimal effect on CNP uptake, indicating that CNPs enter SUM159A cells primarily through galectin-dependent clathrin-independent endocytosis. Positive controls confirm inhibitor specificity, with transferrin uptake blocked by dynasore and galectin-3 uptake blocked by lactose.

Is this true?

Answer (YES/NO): NO